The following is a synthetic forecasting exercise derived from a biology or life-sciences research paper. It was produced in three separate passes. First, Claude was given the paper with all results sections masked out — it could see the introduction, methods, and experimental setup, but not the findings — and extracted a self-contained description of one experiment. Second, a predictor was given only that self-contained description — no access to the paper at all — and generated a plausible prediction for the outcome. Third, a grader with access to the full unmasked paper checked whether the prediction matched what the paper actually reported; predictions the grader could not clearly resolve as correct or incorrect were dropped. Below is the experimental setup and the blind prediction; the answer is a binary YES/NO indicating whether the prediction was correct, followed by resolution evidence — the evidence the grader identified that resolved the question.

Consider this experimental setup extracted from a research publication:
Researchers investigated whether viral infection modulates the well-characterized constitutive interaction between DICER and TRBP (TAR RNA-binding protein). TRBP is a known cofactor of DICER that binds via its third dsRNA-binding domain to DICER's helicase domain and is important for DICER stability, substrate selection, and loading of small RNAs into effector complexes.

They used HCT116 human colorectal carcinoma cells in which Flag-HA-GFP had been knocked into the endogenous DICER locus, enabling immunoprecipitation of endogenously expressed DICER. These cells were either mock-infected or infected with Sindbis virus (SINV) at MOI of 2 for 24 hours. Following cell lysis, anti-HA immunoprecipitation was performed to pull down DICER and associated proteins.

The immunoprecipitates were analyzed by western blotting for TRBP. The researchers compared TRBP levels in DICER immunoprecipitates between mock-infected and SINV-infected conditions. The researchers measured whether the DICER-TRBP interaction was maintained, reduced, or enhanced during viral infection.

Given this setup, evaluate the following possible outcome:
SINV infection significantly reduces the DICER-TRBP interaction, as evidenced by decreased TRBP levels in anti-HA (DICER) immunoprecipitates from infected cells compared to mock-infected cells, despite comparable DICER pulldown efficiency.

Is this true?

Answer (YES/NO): NO